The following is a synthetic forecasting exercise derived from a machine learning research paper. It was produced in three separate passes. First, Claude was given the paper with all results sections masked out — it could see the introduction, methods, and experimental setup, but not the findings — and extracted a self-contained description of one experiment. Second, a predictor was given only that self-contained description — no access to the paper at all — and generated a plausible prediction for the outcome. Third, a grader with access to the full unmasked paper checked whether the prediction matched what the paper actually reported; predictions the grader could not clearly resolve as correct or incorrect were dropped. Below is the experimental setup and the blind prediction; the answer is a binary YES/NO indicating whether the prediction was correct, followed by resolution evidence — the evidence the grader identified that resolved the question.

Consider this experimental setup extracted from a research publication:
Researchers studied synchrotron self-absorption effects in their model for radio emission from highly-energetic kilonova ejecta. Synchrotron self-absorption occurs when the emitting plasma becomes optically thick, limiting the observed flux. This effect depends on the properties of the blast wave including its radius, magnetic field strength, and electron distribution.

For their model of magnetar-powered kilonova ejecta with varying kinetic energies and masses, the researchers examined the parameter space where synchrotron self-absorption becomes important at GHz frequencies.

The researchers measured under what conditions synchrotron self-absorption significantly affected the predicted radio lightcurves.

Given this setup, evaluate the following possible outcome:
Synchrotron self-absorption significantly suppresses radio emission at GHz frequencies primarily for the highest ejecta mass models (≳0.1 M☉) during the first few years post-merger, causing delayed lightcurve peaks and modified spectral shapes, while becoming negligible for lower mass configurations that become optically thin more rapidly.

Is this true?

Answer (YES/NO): NO